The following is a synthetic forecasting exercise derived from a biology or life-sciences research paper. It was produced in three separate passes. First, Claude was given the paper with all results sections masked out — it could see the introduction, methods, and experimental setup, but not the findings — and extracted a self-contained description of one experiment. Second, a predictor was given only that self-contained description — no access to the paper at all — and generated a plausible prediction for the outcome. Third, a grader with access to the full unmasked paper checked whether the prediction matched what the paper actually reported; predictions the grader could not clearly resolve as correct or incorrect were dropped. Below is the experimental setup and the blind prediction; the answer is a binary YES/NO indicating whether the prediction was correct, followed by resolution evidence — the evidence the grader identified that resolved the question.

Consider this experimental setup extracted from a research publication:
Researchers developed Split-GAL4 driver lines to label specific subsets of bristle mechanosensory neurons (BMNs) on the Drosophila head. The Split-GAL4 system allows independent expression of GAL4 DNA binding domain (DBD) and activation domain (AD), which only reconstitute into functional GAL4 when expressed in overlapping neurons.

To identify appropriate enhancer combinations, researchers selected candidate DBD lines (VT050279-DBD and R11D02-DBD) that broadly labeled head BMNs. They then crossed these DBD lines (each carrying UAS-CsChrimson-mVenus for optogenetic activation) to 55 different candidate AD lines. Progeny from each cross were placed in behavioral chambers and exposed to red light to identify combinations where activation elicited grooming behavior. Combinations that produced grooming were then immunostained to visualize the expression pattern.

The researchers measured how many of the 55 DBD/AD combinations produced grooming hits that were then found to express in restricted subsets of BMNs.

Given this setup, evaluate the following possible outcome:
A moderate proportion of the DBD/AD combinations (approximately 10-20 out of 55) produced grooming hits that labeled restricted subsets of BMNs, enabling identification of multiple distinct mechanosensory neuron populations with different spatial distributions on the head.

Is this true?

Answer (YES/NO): NO